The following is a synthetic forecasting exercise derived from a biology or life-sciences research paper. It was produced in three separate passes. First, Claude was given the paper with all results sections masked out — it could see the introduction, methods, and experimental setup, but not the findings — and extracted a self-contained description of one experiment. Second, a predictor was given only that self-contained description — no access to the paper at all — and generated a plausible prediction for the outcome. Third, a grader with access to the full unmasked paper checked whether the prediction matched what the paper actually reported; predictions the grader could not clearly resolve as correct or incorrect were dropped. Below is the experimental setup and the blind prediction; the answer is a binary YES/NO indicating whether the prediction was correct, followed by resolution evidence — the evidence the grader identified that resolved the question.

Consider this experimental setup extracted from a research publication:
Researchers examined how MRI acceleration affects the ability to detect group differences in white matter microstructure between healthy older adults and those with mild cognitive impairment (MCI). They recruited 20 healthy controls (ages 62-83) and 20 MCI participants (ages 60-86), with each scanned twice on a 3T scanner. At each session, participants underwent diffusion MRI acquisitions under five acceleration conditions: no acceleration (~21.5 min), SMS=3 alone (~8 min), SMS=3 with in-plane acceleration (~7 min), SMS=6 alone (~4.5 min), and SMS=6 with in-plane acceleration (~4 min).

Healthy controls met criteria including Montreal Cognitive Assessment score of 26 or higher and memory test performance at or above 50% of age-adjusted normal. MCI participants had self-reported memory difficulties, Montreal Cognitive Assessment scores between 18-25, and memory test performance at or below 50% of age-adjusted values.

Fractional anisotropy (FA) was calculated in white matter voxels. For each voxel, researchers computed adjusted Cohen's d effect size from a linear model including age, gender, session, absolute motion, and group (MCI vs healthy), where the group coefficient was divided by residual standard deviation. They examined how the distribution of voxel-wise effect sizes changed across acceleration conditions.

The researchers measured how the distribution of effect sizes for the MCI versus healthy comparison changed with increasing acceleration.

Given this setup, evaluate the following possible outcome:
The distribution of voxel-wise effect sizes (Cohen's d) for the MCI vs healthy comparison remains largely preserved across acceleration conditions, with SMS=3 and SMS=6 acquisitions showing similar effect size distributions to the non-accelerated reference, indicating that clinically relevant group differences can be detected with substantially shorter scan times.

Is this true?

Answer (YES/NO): NO